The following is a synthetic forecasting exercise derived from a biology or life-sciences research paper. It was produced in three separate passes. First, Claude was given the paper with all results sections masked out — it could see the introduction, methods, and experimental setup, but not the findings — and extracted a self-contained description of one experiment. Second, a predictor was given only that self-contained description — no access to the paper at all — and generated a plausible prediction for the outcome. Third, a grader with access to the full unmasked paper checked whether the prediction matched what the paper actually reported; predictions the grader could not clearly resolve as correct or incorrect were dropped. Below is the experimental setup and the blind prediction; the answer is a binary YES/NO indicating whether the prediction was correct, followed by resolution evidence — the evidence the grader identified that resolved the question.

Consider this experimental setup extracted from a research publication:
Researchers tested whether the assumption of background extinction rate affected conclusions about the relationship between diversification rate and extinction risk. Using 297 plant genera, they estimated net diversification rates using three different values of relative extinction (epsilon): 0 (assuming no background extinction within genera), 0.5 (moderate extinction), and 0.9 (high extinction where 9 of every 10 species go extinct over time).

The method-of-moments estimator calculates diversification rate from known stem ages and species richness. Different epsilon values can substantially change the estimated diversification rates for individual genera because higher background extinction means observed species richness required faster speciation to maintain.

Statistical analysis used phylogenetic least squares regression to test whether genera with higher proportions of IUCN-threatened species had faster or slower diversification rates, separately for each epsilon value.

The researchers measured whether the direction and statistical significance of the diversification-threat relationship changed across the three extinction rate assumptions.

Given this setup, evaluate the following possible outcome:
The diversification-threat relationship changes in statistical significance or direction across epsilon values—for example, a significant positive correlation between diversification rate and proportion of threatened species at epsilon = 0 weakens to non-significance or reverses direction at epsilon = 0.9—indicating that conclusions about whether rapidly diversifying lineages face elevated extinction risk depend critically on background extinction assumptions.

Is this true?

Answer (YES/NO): NO